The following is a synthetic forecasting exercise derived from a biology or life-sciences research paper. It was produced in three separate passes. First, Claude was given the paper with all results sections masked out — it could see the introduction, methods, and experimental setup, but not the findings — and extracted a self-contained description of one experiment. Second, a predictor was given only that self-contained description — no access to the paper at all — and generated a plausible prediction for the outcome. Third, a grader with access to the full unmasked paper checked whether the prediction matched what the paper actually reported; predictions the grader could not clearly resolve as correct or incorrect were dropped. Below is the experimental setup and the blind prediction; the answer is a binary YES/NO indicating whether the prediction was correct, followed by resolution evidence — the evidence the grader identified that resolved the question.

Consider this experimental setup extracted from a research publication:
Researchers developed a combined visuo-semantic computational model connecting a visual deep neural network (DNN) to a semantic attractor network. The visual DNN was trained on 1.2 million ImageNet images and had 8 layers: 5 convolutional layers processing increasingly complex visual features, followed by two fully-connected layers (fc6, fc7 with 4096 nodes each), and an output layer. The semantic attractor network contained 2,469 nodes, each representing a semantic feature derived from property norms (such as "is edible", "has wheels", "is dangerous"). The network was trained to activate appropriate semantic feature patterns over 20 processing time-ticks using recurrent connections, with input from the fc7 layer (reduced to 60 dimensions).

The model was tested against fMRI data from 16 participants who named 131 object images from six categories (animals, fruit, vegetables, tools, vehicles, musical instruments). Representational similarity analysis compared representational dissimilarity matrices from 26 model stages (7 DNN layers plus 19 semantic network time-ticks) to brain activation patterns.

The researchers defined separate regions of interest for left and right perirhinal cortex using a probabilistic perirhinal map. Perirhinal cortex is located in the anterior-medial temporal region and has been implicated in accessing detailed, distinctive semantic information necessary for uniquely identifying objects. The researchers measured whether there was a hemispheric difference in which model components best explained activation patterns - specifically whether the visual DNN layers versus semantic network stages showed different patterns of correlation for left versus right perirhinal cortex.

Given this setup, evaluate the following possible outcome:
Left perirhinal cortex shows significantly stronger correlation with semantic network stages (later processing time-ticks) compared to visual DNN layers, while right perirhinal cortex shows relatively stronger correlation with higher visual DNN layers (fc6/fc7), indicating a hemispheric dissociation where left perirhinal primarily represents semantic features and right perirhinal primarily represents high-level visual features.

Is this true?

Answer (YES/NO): NO